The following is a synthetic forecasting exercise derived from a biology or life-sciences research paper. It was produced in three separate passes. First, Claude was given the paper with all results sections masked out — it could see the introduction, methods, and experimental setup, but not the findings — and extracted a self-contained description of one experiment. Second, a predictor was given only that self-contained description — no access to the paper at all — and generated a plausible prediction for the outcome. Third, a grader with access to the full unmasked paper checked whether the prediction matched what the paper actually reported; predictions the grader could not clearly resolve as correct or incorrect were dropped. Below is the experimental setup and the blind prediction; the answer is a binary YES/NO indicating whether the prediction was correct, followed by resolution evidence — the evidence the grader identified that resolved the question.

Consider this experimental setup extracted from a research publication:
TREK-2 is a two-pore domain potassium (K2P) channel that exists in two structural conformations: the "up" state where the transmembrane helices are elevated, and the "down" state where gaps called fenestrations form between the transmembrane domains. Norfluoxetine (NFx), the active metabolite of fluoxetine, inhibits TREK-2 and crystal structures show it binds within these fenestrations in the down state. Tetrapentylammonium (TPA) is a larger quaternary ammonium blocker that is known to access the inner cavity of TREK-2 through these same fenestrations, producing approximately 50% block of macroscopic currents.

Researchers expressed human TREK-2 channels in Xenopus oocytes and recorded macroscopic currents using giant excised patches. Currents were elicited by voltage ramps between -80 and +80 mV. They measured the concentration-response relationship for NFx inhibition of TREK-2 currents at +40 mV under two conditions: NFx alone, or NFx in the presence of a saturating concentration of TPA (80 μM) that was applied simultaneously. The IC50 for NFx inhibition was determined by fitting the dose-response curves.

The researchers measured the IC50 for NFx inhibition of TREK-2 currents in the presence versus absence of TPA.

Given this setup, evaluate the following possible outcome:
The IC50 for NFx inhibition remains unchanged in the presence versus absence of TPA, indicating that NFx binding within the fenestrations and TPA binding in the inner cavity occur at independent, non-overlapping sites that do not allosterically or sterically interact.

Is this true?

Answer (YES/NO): NO